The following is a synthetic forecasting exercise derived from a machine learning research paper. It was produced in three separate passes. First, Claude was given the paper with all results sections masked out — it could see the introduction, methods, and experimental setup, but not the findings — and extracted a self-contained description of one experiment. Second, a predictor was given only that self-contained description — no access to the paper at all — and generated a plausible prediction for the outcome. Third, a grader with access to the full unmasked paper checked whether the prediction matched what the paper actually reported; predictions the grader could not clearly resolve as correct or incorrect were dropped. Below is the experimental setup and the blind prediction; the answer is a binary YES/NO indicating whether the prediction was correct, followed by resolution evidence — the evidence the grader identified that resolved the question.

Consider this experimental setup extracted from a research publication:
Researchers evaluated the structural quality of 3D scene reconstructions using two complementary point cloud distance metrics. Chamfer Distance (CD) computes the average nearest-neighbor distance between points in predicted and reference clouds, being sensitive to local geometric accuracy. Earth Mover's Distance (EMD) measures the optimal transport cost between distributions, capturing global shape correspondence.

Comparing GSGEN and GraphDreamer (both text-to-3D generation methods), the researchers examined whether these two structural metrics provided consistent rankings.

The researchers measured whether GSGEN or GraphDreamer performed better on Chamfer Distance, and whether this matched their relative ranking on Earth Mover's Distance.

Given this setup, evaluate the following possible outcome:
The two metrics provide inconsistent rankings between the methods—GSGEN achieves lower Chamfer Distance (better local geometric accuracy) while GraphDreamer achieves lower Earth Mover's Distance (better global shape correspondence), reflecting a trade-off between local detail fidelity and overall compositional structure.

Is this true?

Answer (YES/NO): YES